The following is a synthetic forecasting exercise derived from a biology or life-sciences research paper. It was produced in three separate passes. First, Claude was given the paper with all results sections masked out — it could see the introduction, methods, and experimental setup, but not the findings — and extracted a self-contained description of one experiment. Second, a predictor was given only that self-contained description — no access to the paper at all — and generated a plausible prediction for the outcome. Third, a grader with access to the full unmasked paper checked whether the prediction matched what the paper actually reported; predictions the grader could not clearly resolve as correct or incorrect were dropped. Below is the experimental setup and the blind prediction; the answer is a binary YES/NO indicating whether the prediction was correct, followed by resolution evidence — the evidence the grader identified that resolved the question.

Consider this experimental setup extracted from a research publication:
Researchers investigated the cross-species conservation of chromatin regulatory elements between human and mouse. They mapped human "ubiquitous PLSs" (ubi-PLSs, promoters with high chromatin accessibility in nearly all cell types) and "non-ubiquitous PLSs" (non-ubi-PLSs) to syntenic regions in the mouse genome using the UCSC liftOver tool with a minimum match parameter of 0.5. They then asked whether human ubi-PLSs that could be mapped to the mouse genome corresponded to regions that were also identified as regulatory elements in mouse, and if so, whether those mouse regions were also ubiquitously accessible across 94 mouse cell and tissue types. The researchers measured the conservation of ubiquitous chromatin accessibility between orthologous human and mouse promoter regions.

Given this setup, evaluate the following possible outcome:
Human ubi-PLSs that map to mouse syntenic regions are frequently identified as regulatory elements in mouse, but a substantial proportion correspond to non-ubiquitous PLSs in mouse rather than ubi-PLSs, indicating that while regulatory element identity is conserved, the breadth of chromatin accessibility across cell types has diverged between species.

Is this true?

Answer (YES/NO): NO